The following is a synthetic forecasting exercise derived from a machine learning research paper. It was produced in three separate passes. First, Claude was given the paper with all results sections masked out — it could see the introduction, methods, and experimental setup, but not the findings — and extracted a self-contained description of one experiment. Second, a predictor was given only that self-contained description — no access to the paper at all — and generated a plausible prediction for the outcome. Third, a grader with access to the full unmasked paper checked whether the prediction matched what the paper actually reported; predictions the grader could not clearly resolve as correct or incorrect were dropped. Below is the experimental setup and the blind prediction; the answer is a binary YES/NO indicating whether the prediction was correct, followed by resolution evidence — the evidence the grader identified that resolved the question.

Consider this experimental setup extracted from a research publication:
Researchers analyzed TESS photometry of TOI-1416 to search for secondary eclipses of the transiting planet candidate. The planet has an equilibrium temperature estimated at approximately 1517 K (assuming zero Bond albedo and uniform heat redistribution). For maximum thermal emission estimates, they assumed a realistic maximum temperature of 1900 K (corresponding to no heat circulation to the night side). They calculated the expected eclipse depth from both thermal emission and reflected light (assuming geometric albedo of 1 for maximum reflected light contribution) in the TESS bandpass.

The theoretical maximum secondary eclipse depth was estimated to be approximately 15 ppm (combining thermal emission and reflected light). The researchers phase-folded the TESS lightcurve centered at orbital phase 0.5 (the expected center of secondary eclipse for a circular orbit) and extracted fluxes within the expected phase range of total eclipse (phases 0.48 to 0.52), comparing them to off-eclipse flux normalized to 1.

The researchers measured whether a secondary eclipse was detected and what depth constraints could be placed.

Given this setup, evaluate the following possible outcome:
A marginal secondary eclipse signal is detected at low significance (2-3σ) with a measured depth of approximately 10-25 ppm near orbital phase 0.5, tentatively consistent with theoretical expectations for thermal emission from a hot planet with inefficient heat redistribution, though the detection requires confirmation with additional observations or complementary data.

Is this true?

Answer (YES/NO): NO